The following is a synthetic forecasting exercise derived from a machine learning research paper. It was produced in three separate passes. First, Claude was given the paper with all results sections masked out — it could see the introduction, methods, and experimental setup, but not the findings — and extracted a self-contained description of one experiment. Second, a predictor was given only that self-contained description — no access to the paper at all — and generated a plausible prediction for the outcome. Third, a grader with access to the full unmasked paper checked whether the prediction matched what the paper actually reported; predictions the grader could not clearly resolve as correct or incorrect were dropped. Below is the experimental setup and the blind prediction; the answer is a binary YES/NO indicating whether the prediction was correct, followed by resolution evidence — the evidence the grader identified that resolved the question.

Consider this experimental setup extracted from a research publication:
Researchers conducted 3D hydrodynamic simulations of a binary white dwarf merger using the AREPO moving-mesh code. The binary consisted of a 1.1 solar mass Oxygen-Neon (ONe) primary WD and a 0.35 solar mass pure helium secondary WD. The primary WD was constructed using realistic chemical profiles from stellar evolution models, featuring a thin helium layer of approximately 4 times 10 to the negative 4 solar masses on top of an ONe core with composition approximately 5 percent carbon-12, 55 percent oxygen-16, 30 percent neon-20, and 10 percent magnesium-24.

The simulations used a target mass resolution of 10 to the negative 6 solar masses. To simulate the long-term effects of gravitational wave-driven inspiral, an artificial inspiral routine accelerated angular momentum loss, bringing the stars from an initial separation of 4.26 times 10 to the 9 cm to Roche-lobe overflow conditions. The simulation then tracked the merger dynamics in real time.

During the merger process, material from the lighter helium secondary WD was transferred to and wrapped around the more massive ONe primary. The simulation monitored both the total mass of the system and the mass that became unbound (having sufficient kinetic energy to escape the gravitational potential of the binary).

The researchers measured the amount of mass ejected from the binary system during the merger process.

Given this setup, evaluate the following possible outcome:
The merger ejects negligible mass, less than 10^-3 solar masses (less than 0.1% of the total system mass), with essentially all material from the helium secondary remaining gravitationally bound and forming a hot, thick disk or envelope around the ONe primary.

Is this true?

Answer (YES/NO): NO